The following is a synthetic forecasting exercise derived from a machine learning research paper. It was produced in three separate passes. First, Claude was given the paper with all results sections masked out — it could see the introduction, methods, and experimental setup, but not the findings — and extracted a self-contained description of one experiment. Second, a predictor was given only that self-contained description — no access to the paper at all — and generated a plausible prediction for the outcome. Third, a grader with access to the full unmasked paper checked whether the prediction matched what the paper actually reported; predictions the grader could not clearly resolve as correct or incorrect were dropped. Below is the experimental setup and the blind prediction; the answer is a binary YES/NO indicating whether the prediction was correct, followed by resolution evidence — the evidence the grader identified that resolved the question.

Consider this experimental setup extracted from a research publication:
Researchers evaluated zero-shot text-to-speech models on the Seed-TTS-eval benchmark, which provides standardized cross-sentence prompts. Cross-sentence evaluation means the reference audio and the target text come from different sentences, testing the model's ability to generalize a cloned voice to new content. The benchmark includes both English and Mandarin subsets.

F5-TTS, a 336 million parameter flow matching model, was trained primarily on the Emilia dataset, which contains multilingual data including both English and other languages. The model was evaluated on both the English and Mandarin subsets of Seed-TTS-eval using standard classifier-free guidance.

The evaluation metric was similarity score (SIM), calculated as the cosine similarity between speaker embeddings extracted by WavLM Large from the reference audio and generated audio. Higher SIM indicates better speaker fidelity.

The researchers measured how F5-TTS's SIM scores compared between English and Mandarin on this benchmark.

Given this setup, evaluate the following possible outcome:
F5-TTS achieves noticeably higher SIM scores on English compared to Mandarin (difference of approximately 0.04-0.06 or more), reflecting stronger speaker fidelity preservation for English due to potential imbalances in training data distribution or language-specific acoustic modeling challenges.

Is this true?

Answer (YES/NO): NO